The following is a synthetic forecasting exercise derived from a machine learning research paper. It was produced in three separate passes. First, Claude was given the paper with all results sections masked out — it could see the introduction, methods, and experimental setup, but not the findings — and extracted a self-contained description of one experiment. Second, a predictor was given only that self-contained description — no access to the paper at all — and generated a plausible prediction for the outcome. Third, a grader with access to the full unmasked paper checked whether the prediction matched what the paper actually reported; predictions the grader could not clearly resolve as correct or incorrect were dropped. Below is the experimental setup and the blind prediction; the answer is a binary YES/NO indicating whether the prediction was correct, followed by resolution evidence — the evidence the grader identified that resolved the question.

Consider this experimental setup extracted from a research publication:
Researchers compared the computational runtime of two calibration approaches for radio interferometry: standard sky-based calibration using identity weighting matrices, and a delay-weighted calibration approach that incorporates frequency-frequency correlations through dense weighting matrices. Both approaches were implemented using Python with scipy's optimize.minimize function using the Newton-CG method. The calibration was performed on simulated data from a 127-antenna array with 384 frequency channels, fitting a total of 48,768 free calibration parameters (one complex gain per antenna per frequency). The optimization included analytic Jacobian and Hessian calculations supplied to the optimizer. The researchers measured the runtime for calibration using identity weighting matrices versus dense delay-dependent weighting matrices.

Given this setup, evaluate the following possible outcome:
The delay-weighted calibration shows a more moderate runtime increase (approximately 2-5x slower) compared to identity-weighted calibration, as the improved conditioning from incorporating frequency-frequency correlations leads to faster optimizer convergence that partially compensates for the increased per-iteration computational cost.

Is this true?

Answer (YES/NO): NO